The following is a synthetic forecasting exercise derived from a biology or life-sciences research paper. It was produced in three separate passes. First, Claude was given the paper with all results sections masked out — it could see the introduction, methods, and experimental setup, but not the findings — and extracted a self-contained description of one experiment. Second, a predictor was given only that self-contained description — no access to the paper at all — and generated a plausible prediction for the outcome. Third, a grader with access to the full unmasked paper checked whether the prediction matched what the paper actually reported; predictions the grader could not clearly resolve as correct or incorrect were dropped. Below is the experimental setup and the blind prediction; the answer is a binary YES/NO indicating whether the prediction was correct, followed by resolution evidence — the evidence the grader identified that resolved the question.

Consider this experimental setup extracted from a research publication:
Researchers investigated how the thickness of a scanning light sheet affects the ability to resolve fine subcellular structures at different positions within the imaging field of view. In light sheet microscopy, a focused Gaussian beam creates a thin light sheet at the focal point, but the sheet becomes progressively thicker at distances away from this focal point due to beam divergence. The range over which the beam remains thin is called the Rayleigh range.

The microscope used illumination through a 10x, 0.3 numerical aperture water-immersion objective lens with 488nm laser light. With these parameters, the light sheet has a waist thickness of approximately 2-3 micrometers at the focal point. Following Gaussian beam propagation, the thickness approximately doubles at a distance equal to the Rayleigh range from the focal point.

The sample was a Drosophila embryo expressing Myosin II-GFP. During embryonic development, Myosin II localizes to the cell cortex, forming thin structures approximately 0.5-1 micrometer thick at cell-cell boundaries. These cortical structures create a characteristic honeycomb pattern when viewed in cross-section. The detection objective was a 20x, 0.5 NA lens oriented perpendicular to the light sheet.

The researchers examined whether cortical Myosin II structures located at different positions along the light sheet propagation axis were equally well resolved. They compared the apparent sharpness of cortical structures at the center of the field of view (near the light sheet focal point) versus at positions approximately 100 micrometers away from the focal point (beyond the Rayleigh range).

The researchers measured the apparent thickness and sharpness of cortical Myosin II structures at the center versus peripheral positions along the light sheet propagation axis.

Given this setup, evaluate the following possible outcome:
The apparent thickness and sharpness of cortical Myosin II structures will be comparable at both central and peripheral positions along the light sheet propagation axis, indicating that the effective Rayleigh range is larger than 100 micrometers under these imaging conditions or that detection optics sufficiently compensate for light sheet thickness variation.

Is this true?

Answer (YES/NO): NO